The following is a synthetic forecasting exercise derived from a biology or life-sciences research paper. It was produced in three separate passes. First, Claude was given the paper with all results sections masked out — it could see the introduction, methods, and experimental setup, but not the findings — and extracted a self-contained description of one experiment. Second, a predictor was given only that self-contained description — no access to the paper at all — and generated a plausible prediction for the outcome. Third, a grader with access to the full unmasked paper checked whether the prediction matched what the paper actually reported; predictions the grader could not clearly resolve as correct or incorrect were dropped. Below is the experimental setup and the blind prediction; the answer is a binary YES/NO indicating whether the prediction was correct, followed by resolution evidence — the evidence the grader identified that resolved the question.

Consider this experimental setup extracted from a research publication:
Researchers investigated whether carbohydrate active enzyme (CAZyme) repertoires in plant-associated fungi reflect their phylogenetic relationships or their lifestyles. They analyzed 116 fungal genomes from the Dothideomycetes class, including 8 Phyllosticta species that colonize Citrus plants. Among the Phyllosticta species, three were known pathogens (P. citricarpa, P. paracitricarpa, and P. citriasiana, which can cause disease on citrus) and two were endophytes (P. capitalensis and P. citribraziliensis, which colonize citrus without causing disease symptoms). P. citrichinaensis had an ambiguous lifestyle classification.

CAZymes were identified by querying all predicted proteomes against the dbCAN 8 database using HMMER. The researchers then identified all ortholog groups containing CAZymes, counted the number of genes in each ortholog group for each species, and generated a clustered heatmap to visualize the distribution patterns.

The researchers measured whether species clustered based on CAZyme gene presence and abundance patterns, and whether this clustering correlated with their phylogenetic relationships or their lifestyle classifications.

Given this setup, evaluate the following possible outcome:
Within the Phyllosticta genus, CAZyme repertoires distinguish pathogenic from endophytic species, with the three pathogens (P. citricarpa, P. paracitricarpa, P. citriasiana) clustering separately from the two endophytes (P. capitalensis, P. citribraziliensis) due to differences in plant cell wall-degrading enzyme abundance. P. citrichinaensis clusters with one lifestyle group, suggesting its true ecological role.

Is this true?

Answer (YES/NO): NO